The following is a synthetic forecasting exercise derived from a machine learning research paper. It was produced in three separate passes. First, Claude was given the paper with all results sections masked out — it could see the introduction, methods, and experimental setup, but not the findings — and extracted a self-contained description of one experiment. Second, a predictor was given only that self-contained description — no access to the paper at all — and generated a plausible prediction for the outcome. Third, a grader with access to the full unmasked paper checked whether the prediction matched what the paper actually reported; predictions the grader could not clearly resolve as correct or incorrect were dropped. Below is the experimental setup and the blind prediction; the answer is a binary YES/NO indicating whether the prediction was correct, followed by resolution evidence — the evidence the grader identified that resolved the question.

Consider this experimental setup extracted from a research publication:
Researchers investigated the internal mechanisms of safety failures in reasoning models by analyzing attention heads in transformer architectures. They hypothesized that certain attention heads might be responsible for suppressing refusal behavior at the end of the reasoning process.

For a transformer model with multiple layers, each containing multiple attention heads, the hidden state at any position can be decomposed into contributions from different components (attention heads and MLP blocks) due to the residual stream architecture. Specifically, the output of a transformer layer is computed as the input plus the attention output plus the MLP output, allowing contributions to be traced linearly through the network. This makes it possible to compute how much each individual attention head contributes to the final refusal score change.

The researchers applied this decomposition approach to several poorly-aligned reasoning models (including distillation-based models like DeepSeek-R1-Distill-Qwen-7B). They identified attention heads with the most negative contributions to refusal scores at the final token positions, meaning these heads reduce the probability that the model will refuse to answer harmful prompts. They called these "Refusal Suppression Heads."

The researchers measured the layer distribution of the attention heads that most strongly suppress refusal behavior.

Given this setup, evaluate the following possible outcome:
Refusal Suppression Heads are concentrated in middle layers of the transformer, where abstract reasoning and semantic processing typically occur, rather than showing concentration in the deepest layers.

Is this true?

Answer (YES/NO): NO